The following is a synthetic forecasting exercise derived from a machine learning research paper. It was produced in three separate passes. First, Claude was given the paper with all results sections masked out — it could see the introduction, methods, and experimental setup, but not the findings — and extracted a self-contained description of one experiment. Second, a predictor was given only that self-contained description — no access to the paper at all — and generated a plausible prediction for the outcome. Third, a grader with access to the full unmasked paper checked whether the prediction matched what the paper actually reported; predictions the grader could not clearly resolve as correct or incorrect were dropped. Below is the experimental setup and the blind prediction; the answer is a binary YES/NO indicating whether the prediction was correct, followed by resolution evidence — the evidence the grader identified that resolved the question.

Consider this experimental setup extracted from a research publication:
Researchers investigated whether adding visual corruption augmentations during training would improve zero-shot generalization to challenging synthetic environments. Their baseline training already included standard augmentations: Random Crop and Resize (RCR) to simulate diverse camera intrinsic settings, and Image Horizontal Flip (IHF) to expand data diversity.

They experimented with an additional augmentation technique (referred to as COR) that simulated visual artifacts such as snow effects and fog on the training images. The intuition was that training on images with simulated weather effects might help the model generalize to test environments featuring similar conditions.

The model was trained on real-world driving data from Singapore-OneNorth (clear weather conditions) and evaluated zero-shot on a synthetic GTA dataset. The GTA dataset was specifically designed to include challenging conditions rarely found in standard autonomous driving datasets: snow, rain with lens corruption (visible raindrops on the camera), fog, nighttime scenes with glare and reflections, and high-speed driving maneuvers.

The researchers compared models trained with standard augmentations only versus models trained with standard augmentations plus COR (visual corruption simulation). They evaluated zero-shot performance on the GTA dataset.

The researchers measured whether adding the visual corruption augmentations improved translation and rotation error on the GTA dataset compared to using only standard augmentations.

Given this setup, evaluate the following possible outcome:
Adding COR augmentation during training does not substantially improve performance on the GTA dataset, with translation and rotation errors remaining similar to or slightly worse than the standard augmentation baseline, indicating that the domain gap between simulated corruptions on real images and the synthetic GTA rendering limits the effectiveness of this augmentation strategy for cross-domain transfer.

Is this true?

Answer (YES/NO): YES